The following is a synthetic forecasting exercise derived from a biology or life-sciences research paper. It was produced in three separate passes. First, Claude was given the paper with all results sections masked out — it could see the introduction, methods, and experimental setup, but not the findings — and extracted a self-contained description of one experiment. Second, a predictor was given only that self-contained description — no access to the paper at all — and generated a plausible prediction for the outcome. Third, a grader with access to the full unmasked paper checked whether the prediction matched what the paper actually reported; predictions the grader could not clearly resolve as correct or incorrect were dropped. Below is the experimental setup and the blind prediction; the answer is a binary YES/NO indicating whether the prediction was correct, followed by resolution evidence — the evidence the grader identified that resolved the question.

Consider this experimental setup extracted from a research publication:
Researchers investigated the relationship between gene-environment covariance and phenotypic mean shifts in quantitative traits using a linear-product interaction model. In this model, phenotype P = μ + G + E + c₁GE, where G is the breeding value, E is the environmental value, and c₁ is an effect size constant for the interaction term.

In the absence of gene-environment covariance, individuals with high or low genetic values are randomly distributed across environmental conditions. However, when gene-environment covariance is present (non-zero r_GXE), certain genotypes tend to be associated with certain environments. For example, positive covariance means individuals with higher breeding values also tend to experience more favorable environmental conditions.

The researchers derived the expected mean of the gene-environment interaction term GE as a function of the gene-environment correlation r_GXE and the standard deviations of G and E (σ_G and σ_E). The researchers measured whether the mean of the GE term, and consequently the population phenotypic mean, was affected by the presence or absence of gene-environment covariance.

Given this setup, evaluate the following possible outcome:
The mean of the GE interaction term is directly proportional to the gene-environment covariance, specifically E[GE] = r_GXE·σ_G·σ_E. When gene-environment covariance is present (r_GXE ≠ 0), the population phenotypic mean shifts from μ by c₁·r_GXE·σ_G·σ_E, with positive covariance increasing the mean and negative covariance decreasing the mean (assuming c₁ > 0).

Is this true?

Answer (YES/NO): YES